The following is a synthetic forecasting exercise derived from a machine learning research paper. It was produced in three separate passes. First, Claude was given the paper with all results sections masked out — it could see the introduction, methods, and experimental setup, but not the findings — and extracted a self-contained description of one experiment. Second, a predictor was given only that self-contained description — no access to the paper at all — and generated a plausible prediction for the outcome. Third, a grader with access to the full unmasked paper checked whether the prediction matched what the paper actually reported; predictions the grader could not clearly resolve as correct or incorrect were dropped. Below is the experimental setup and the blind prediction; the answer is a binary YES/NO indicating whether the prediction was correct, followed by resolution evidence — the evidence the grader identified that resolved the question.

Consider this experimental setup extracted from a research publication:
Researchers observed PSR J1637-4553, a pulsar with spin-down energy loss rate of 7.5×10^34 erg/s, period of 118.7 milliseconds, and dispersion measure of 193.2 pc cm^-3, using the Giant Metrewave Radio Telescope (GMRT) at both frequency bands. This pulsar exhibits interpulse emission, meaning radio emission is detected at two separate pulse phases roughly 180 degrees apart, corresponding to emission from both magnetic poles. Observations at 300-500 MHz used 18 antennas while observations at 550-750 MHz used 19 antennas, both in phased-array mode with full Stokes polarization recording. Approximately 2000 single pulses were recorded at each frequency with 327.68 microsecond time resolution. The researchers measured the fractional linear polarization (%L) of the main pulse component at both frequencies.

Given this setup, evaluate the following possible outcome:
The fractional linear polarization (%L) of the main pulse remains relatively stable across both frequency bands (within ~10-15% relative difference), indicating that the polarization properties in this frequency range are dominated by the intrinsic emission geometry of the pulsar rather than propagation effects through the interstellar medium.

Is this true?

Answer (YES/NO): NO